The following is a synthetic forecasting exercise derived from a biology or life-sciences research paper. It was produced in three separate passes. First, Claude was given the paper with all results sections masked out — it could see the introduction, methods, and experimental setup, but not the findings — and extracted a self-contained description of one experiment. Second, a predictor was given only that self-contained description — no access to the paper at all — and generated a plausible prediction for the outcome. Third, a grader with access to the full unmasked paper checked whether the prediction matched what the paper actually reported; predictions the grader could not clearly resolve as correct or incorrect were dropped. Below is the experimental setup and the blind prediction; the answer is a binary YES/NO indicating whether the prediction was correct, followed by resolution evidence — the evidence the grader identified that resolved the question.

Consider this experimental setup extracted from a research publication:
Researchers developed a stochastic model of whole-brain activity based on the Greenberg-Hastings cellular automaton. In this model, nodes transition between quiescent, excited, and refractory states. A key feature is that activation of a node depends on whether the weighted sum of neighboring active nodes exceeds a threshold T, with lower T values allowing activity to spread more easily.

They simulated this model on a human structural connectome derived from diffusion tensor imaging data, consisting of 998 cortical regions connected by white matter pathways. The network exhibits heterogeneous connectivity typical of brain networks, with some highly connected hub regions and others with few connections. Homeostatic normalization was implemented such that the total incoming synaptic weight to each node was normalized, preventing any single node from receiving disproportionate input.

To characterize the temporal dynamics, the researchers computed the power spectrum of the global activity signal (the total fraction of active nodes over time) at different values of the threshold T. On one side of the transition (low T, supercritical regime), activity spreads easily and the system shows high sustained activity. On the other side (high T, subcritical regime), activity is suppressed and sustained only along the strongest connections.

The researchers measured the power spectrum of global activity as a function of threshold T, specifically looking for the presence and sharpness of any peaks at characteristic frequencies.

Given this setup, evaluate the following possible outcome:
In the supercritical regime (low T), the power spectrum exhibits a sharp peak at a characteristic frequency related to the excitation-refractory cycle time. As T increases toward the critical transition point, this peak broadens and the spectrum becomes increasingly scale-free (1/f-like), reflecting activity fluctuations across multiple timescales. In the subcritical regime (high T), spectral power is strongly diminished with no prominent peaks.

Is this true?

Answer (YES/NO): NO